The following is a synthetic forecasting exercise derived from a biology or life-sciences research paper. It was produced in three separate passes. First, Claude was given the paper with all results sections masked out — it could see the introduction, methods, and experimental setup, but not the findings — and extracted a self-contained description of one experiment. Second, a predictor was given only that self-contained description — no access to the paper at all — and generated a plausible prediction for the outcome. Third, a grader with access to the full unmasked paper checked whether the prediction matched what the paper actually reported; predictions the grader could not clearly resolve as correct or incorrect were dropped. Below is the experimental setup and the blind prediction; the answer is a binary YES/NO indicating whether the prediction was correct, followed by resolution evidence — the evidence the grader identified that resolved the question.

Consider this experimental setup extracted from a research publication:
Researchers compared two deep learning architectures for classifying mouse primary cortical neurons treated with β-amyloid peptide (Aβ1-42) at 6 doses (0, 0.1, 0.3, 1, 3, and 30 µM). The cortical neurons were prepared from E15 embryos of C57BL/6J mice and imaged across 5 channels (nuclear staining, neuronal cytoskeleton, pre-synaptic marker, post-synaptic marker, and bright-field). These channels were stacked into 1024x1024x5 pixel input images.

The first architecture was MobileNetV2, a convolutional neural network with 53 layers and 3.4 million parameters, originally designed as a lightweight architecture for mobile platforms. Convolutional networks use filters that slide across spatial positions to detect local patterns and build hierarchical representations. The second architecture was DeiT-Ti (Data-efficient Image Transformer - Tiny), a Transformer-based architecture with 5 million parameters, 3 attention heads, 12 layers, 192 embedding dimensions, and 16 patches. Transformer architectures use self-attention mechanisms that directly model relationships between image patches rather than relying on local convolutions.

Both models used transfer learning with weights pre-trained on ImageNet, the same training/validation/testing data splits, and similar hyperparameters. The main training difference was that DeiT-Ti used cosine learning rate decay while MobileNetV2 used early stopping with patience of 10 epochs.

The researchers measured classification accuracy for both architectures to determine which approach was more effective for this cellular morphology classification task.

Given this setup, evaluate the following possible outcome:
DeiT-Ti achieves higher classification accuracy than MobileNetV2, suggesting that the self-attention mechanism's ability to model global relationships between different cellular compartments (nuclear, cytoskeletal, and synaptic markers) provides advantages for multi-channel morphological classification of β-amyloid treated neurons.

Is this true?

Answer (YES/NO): NO